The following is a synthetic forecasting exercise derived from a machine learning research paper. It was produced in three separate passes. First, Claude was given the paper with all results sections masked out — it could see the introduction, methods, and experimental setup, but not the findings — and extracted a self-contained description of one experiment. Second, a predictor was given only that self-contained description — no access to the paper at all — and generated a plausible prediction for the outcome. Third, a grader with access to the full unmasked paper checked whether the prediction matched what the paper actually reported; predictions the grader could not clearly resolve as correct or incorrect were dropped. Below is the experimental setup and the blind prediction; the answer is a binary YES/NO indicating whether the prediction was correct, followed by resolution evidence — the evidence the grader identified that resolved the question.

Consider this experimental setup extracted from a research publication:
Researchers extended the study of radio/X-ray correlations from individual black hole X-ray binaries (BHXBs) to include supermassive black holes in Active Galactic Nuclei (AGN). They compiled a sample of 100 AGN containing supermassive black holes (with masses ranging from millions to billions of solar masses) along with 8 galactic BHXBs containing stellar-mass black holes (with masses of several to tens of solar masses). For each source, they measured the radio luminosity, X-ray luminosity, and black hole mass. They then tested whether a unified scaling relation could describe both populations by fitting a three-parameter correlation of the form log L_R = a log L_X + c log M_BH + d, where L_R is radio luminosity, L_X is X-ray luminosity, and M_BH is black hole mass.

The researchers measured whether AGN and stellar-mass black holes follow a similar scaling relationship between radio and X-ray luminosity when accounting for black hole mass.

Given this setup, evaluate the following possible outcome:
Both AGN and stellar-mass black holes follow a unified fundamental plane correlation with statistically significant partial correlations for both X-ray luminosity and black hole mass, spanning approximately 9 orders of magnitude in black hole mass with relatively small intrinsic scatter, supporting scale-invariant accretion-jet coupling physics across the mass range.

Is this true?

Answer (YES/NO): YES